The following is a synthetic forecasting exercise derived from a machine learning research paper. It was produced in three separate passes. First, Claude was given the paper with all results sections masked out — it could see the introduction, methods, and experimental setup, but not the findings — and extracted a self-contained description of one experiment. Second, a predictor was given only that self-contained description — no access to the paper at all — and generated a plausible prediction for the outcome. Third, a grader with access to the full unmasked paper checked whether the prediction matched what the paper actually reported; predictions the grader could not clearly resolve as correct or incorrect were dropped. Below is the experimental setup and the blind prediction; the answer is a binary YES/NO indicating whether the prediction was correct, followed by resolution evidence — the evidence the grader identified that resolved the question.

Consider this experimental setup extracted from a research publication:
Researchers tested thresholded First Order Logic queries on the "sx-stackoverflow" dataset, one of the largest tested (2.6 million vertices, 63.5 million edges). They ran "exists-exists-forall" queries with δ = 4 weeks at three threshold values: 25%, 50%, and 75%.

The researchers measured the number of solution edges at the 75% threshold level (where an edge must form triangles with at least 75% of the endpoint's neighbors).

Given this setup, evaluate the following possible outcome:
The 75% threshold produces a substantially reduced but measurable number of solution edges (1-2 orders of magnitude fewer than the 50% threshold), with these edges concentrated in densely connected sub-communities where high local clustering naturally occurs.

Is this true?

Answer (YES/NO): NO